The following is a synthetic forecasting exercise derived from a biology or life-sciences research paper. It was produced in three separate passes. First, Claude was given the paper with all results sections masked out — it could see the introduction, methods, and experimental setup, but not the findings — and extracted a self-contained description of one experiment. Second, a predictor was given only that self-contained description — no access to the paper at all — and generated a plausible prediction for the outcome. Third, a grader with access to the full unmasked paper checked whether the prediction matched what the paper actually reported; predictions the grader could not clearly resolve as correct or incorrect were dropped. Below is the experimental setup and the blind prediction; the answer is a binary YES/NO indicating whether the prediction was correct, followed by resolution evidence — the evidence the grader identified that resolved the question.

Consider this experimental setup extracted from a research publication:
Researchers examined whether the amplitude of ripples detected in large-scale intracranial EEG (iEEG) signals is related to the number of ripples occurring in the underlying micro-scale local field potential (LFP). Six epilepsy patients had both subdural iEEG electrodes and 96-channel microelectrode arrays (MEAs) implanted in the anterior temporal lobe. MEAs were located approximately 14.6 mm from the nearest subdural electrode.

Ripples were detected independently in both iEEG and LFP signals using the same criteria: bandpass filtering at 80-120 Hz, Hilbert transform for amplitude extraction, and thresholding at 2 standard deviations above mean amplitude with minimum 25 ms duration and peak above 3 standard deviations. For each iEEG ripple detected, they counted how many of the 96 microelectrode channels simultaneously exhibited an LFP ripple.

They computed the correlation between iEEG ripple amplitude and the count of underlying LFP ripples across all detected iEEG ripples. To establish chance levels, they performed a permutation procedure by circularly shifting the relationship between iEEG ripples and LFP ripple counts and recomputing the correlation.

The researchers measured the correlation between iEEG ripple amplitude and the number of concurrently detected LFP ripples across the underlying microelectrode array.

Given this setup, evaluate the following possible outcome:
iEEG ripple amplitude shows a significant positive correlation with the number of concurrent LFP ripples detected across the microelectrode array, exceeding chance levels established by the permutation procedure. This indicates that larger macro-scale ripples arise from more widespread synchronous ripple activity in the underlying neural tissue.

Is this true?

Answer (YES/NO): YES